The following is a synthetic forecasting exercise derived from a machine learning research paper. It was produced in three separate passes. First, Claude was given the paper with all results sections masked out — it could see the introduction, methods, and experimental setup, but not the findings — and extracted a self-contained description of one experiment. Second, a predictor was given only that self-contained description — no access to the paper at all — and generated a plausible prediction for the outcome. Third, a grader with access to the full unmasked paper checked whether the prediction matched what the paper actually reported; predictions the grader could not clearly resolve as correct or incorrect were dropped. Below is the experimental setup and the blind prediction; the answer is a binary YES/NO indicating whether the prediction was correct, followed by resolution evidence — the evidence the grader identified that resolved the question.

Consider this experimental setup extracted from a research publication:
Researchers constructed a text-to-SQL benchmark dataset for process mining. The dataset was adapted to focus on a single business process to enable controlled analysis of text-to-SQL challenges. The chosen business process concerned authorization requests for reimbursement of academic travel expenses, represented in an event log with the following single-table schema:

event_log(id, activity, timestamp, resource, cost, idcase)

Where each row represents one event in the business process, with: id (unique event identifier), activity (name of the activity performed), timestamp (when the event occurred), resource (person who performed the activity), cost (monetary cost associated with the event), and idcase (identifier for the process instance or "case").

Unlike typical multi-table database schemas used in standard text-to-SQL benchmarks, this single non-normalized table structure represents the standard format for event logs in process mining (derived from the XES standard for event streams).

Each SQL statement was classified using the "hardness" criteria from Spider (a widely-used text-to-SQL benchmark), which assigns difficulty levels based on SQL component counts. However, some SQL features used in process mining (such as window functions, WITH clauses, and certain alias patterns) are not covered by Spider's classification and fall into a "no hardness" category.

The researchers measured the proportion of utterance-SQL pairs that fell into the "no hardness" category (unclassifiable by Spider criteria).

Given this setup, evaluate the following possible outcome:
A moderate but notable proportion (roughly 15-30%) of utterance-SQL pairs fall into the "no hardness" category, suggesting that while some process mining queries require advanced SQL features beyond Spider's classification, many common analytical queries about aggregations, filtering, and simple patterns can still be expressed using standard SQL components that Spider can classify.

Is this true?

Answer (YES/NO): YES